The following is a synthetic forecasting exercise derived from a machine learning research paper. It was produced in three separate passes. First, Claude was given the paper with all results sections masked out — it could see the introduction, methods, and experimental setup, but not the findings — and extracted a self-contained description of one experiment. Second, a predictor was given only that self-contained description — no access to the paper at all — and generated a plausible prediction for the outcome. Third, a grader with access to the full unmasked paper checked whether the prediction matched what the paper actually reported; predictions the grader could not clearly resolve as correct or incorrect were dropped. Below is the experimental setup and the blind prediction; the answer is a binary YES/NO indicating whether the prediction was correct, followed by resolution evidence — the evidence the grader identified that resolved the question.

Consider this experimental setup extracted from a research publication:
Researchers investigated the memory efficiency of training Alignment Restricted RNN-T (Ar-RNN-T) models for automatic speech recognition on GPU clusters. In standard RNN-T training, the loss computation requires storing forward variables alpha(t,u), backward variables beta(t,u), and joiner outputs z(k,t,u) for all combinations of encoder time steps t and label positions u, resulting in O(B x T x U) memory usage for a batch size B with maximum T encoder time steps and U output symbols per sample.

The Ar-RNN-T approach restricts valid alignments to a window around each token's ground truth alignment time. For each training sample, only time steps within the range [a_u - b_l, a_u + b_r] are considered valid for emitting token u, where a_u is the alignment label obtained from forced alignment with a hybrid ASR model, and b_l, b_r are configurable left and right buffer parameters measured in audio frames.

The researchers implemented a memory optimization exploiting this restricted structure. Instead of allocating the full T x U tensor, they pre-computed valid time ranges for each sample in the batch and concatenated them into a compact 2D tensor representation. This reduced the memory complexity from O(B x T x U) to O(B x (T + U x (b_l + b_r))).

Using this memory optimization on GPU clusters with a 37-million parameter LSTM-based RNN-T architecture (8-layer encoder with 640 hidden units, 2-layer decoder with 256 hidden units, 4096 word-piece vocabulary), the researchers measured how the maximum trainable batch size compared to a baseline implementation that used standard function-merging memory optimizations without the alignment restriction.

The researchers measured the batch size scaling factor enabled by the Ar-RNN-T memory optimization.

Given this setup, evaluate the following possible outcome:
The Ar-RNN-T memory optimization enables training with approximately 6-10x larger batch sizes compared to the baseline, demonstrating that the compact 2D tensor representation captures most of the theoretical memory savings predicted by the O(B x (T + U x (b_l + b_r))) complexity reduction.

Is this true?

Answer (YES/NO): NO